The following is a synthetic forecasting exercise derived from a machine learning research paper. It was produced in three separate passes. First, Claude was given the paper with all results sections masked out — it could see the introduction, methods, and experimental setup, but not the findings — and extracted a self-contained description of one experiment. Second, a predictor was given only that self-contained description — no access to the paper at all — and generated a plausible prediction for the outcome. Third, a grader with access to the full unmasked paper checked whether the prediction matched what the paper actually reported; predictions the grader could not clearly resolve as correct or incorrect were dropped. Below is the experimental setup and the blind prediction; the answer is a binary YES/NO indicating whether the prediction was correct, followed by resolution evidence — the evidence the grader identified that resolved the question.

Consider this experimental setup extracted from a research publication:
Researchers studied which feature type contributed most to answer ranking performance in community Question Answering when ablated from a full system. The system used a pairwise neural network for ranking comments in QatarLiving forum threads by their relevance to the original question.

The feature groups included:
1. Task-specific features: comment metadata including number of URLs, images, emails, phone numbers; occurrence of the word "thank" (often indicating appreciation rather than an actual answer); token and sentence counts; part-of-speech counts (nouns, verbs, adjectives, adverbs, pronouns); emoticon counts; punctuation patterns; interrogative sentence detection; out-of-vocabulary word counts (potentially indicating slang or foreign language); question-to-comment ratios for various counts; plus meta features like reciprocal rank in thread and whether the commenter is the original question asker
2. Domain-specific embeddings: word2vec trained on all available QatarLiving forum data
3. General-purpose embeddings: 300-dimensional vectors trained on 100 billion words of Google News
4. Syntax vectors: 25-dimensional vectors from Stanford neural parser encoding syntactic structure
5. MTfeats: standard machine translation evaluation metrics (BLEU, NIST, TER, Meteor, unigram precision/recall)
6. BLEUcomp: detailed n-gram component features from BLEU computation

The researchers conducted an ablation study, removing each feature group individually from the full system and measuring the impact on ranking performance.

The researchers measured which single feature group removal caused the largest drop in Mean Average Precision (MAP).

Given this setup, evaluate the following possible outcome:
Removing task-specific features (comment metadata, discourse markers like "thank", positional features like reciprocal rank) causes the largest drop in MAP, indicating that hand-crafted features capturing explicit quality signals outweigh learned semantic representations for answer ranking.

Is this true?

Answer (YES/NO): YES